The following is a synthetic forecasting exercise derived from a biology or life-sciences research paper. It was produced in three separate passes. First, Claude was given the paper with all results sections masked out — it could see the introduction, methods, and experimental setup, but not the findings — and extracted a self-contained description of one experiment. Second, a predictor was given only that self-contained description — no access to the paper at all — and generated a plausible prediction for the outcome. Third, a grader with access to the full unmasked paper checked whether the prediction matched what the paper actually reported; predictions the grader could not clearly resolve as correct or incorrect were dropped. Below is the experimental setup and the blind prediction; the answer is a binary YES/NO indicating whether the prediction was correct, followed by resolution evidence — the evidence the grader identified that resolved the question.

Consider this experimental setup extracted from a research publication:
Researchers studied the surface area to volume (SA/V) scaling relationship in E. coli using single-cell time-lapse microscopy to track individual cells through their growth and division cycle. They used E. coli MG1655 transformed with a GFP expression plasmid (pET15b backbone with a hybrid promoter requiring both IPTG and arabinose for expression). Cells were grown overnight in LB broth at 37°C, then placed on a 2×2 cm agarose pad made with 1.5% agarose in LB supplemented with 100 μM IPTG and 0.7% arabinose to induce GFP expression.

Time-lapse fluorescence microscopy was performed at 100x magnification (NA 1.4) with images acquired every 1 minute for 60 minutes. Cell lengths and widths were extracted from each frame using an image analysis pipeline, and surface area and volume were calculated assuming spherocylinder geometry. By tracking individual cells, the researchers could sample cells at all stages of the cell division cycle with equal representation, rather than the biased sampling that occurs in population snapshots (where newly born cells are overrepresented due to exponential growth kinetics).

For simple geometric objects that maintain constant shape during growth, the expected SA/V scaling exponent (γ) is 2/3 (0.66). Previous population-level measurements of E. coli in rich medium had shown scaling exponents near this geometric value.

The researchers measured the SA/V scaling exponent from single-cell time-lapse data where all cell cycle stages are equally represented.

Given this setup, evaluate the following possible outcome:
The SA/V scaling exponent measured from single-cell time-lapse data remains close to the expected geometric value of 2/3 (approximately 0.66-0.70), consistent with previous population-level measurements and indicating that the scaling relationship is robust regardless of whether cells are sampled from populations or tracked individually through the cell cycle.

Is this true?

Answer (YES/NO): NO